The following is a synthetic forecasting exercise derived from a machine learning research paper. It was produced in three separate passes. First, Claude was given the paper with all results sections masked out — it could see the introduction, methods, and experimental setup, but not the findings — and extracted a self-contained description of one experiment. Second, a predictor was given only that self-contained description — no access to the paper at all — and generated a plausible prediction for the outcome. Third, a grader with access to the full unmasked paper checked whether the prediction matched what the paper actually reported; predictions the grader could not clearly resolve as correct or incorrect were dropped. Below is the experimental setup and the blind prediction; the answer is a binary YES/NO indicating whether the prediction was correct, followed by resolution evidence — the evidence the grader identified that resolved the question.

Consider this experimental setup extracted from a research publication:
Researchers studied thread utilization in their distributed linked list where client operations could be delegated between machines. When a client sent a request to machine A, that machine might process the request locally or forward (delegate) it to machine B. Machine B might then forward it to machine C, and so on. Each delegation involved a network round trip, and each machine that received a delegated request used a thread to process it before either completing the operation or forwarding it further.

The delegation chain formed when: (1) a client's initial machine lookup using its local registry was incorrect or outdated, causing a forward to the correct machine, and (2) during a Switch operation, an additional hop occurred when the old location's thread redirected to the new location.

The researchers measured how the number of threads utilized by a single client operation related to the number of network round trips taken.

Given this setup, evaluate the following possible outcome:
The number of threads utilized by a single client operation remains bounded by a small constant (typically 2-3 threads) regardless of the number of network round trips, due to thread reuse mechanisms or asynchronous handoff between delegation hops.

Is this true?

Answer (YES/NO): NO